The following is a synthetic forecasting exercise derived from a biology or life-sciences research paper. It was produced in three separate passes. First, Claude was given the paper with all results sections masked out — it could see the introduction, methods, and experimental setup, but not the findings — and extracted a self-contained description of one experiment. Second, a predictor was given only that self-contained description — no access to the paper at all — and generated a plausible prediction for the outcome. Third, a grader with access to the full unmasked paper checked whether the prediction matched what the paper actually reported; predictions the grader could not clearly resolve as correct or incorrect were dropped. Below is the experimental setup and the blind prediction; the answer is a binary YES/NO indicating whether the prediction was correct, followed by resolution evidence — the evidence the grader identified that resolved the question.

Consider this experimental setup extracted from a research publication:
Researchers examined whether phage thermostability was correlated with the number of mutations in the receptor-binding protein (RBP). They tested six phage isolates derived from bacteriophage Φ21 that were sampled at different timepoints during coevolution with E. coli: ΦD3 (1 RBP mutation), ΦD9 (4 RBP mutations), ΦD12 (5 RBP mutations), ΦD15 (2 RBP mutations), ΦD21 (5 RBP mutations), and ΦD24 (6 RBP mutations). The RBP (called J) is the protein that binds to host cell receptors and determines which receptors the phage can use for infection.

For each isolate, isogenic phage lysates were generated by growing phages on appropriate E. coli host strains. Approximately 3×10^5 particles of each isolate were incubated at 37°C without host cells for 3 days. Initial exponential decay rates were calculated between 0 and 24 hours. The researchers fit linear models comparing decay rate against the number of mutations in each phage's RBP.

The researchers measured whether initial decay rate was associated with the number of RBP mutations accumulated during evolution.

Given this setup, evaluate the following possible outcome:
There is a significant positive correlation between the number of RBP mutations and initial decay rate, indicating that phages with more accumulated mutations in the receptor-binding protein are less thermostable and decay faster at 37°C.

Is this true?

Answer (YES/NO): NO